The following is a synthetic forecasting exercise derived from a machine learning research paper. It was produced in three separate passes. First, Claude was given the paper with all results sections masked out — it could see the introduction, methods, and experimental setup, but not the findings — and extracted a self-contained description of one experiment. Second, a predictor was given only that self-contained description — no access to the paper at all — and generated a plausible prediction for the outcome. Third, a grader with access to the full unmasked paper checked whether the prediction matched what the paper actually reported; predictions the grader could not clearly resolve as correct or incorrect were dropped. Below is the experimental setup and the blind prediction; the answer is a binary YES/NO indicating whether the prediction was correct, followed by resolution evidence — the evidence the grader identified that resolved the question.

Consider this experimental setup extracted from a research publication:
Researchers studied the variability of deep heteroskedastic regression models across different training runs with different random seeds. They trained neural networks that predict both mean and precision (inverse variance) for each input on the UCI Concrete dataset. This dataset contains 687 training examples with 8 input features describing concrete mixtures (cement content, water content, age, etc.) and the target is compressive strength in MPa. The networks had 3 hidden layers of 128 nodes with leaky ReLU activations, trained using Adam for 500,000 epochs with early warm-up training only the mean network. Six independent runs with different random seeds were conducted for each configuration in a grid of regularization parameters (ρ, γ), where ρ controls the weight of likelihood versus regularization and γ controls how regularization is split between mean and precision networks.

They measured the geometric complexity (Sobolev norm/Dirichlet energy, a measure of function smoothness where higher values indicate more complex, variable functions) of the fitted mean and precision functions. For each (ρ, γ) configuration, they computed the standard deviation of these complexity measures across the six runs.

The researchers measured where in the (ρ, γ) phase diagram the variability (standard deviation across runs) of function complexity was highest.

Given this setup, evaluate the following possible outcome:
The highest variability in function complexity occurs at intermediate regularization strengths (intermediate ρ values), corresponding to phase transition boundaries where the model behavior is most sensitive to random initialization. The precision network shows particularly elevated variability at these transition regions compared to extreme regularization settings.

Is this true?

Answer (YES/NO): NO